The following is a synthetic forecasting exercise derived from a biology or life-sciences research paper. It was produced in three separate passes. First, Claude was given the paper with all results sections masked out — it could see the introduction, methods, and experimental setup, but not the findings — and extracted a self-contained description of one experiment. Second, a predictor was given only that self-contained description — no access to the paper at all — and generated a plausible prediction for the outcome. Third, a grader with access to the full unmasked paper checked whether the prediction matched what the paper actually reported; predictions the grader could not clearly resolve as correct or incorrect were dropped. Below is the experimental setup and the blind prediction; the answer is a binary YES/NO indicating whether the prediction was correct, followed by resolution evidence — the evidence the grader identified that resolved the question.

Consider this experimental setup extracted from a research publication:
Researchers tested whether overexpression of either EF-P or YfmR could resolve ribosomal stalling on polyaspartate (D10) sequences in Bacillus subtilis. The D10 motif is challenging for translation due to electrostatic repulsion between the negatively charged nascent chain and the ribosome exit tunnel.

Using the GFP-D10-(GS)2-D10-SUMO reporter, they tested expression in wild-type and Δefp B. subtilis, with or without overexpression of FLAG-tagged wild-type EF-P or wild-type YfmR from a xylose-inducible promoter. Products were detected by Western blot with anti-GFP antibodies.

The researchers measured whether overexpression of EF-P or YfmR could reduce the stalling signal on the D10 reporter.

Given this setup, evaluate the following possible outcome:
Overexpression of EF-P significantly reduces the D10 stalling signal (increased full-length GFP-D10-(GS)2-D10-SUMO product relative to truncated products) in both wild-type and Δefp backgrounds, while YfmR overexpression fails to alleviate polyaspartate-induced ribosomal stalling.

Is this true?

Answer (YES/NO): NO